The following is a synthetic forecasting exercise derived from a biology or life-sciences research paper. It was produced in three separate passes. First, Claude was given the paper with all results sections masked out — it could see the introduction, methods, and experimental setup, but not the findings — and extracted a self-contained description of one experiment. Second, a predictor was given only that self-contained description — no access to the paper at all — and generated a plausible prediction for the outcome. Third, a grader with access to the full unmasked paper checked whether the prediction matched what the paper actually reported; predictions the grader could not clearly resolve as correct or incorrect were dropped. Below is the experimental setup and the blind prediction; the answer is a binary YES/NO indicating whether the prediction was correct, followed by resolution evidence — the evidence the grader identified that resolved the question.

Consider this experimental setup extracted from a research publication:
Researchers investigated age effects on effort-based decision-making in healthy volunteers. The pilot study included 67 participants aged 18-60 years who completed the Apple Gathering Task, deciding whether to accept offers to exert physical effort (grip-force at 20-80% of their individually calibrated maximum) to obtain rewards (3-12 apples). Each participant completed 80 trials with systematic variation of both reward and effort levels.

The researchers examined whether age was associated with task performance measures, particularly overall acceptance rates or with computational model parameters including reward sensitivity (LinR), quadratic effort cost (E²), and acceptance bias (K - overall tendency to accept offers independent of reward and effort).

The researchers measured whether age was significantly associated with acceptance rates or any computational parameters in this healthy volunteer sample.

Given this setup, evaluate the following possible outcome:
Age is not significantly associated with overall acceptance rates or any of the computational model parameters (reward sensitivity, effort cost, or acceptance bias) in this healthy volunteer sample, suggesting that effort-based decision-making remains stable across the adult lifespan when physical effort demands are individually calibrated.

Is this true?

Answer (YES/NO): NO